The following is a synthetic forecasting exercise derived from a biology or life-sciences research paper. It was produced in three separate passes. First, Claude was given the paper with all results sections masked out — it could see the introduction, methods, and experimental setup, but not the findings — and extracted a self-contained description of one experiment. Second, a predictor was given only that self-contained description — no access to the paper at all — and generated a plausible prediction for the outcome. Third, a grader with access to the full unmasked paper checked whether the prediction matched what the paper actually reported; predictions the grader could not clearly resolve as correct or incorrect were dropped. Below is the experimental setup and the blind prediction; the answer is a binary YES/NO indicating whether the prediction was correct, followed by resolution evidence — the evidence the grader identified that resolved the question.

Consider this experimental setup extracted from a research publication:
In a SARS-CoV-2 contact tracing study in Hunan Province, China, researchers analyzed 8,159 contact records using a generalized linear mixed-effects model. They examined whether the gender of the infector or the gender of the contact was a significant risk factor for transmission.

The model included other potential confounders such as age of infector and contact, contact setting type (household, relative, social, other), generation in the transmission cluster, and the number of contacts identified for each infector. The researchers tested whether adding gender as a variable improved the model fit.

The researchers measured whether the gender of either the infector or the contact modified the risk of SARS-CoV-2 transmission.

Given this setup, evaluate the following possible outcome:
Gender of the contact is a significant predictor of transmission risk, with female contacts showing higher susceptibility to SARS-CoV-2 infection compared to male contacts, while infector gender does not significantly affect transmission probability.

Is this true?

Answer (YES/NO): NO